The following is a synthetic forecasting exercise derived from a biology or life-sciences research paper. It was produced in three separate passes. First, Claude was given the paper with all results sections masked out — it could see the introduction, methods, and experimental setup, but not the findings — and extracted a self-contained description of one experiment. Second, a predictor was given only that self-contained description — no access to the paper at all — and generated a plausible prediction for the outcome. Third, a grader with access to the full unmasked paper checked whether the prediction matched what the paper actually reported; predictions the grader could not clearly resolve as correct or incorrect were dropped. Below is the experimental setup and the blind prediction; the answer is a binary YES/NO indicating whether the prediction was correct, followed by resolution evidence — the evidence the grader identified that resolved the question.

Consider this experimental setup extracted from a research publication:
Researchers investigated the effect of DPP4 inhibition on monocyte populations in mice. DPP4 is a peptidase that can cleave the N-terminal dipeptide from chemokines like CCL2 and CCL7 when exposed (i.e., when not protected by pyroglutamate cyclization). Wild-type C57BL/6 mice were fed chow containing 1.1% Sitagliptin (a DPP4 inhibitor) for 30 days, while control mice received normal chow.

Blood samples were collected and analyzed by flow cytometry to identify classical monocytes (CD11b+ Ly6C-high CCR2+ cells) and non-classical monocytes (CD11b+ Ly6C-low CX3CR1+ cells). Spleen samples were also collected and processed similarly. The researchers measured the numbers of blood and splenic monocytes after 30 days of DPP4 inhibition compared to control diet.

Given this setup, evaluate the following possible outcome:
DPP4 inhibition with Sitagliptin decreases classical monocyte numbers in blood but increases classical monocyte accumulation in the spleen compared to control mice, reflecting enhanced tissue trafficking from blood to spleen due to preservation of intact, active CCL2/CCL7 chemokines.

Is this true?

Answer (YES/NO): NO